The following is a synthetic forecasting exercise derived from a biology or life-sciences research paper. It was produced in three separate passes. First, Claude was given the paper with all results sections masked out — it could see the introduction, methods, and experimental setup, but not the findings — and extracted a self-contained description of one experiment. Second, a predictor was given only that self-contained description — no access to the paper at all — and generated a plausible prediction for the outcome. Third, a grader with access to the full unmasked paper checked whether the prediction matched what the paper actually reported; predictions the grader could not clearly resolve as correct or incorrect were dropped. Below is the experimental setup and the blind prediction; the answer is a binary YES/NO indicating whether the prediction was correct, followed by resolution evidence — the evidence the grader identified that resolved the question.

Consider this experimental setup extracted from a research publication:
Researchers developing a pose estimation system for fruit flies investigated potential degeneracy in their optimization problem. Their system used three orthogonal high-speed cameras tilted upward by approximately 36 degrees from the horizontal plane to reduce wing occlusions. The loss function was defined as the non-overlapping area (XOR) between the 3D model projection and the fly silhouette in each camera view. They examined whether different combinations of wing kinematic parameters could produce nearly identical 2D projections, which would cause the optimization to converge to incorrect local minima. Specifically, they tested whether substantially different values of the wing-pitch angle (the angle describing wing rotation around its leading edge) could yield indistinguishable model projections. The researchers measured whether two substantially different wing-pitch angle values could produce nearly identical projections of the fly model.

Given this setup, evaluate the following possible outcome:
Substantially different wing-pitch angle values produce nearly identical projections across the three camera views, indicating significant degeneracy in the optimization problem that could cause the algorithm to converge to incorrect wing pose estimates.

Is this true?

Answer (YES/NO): YES